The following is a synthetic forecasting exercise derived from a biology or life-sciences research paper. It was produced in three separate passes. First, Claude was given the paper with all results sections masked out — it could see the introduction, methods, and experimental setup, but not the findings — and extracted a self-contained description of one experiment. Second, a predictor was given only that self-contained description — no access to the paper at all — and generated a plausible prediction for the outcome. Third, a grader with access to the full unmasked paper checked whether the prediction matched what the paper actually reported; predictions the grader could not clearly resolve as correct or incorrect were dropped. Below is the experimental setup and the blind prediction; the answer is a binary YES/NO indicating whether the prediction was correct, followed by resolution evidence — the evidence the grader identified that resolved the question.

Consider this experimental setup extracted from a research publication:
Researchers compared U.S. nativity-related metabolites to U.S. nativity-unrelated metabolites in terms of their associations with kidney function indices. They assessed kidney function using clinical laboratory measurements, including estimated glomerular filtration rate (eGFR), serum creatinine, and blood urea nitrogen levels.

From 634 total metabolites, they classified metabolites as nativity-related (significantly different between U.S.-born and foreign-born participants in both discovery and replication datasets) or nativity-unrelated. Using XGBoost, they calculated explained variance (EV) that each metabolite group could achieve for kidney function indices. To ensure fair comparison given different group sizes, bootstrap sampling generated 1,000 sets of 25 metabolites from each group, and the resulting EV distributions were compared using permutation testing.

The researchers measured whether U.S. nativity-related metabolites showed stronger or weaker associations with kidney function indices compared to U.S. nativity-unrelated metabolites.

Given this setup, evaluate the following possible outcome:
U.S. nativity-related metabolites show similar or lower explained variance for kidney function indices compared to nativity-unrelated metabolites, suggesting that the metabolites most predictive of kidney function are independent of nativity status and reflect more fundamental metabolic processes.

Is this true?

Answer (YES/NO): NO